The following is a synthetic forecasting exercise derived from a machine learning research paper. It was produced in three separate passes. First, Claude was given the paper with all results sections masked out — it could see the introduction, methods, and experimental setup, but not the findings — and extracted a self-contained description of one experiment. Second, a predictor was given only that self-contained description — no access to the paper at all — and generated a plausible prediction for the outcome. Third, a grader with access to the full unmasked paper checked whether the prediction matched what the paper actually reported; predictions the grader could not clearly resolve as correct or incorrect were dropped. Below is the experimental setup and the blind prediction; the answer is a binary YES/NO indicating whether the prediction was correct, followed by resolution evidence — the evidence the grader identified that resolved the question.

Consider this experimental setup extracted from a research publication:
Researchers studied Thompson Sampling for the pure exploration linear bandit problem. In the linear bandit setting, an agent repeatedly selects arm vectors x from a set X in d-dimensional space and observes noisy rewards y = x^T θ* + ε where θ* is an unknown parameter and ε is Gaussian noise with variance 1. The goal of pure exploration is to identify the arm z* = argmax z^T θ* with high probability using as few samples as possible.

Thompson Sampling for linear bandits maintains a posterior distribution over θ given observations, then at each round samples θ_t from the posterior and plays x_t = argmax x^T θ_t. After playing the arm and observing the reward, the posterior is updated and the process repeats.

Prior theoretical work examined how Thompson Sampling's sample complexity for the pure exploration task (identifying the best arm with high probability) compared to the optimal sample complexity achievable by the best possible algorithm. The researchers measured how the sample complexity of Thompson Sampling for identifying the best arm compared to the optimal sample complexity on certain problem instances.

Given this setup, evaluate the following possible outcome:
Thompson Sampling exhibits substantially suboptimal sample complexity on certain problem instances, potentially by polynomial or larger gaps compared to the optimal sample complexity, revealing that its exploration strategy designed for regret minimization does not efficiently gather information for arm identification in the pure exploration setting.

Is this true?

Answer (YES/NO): YES